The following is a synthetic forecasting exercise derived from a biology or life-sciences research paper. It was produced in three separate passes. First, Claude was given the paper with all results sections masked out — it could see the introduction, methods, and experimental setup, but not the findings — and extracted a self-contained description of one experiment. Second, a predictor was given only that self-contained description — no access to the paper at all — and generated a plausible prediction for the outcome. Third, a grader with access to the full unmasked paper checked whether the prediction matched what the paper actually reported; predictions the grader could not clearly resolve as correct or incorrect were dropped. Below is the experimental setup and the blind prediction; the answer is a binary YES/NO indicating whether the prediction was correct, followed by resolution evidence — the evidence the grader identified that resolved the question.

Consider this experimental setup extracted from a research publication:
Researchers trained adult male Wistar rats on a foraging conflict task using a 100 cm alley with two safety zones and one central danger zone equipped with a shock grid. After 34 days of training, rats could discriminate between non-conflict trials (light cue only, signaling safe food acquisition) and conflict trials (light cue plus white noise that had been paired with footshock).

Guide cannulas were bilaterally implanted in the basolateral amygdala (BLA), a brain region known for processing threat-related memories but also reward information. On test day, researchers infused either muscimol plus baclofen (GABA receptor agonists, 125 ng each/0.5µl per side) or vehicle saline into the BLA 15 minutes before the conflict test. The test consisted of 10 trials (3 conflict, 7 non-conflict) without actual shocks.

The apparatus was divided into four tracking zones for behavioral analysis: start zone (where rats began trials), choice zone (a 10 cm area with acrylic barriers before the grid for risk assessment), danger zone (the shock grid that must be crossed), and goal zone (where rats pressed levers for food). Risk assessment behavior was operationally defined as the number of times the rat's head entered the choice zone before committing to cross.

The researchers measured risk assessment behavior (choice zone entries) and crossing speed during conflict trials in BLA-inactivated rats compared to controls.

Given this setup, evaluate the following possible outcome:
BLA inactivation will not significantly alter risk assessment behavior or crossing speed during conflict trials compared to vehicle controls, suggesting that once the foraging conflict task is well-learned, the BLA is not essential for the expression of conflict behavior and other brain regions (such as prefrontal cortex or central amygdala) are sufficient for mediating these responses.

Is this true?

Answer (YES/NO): NO